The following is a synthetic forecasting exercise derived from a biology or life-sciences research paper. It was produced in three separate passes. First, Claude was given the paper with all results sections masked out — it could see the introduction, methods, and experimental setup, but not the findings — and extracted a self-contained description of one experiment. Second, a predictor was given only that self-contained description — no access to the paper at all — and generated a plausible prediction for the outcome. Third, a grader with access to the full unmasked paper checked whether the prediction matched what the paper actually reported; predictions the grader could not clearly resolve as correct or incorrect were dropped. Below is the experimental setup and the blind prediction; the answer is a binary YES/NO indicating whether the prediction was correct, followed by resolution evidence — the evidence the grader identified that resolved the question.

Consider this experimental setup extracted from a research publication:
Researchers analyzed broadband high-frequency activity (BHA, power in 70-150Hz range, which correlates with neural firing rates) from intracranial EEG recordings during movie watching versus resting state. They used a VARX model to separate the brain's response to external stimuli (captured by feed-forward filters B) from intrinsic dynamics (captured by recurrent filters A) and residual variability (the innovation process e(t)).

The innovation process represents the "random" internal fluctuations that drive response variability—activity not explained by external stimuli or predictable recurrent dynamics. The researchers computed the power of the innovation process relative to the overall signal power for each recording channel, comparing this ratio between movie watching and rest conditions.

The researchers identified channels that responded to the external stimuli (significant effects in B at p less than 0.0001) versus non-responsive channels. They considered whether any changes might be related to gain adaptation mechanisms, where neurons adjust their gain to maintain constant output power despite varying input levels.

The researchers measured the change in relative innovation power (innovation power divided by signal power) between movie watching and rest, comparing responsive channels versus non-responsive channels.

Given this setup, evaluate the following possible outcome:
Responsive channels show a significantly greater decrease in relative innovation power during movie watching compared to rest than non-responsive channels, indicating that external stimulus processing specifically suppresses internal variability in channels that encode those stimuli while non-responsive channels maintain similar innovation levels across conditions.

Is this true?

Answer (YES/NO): YES